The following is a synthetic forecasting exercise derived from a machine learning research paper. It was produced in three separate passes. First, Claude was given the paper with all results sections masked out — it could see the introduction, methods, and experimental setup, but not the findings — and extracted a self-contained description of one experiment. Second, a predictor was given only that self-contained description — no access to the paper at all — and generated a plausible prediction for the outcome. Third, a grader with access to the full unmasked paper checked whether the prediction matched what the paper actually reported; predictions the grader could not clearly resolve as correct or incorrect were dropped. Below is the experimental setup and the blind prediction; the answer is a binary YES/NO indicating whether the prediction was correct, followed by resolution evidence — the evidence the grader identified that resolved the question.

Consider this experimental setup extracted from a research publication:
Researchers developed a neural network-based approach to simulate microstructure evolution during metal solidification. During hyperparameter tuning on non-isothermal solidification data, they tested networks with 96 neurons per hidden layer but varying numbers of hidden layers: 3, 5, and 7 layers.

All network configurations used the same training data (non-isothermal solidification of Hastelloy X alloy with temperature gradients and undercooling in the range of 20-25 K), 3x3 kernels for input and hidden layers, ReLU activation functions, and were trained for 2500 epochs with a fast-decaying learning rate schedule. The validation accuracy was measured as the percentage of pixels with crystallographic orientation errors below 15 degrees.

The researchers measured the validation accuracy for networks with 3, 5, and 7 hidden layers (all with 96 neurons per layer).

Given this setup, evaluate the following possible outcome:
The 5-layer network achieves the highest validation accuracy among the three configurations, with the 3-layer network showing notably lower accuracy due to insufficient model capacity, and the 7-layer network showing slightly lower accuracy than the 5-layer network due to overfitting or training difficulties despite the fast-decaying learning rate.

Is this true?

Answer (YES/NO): NO